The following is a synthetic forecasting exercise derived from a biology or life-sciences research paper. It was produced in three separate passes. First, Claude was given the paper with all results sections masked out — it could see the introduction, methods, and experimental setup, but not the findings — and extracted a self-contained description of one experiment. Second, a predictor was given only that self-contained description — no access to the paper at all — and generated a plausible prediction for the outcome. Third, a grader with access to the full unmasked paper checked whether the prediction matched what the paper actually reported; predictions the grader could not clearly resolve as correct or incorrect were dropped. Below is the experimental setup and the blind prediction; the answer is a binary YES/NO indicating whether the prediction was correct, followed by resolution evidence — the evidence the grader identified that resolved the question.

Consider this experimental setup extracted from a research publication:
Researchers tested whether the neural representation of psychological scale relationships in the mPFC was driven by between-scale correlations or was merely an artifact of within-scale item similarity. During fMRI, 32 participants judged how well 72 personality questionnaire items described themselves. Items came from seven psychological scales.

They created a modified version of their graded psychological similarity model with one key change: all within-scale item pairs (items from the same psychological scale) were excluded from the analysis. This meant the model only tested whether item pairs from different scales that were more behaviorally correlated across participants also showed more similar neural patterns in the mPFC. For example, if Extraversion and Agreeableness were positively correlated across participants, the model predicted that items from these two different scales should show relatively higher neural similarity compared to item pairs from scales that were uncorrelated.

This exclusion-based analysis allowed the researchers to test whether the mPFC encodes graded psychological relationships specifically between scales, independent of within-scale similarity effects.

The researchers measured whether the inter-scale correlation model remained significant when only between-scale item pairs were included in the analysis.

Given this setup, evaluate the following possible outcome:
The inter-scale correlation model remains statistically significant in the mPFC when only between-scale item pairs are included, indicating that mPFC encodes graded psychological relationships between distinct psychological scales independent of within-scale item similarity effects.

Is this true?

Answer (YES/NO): YES